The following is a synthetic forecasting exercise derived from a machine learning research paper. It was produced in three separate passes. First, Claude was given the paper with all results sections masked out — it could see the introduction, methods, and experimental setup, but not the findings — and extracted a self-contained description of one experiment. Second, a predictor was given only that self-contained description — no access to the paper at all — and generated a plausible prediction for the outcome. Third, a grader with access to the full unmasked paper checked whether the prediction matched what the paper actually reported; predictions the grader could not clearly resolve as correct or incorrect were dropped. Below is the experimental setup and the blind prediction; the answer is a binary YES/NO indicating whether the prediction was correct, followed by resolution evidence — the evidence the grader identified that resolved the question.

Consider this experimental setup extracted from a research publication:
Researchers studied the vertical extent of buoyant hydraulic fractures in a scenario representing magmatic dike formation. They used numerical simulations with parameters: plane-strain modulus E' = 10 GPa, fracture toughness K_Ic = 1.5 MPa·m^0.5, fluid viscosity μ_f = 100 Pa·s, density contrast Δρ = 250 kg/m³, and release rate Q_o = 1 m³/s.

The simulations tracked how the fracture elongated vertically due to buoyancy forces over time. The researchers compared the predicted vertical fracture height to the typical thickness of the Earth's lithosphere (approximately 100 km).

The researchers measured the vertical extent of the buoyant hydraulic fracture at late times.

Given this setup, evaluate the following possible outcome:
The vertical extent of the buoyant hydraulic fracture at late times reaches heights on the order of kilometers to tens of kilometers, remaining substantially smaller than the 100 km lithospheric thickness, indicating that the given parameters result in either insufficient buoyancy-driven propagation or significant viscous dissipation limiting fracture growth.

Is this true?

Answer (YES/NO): NO